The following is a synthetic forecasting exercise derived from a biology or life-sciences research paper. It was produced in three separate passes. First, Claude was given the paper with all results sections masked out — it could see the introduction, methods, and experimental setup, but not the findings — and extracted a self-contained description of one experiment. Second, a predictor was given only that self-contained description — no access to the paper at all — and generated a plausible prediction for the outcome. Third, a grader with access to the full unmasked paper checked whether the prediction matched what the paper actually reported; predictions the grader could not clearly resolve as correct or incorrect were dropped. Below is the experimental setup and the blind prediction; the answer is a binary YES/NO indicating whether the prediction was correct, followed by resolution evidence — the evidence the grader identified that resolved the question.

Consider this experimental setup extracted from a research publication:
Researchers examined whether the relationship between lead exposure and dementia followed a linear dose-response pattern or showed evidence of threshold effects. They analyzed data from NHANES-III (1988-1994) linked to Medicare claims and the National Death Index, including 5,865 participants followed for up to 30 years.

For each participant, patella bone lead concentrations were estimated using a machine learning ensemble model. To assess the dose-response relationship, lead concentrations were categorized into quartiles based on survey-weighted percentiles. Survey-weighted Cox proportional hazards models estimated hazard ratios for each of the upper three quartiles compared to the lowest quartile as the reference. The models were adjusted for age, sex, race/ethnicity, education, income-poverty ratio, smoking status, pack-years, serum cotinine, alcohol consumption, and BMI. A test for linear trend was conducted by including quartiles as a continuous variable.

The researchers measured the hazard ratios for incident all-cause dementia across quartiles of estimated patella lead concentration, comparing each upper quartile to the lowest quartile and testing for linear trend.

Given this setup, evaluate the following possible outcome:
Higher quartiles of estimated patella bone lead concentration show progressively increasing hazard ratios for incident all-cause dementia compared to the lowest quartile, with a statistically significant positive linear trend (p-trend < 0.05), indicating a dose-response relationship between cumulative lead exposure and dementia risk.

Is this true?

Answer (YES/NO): NO